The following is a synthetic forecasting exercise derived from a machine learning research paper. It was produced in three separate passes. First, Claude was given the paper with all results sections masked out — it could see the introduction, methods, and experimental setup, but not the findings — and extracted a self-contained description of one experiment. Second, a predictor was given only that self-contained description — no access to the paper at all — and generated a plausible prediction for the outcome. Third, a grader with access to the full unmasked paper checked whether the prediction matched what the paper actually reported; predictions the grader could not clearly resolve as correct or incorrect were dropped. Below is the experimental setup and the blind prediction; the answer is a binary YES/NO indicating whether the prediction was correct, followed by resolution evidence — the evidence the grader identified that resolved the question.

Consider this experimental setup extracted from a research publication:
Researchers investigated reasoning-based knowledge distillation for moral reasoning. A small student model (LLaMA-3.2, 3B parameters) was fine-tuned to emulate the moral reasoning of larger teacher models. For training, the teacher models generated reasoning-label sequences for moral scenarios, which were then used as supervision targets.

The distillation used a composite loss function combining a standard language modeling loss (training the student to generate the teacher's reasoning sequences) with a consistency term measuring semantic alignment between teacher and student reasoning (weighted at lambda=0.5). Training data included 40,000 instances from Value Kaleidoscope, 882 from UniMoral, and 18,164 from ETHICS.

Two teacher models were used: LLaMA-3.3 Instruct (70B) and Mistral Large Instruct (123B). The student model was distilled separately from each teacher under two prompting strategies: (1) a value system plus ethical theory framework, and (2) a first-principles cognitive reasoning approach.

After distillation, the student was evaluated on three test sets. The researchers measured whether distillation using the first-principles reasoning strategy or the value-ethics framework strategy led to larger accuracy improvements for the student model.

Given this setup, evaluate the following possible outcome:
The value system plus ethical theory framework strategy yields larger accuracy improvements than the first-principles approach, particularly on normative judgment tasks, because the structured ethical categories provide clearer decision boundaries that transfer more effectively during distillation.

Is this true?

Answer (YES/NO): NO